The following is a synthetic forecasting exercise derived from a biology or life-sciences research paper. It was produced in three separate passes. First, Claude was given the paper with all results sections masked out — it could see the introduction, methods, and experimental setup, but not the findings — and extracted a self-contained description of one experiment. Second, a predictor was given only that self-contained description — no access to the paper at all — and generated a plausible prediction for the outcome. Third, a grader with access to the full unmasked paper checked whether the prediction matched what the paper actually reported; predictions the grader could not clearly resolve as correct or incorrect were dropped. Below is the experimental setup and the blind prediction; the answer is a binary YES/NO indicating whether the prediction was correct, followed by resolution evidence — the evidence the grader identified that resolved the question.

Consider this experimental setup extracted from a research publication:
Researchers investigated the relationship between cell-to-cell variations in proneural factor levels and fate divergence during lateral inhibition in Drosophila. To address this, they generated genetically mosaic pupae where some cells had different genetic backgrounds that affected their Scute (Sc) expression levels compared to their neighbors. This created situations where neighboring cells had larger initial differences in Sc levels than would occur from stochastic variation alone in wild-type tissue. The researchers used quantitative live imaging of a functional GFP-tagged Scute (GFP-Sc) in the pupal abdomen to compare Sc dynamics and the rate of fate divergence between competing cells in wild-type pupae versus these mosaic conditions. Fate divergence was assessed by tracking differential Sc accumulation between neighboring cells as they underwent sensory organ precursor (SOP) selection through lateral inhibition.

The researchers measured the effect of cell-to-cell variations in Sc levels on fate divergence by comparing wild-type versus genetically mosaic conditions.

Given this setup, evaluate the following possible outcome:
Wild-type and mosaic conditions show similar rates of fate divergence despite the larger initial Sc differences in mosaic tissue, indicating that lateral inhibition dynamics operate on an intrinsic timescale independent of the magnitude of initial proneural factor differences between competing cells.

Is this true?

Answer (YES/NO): NO